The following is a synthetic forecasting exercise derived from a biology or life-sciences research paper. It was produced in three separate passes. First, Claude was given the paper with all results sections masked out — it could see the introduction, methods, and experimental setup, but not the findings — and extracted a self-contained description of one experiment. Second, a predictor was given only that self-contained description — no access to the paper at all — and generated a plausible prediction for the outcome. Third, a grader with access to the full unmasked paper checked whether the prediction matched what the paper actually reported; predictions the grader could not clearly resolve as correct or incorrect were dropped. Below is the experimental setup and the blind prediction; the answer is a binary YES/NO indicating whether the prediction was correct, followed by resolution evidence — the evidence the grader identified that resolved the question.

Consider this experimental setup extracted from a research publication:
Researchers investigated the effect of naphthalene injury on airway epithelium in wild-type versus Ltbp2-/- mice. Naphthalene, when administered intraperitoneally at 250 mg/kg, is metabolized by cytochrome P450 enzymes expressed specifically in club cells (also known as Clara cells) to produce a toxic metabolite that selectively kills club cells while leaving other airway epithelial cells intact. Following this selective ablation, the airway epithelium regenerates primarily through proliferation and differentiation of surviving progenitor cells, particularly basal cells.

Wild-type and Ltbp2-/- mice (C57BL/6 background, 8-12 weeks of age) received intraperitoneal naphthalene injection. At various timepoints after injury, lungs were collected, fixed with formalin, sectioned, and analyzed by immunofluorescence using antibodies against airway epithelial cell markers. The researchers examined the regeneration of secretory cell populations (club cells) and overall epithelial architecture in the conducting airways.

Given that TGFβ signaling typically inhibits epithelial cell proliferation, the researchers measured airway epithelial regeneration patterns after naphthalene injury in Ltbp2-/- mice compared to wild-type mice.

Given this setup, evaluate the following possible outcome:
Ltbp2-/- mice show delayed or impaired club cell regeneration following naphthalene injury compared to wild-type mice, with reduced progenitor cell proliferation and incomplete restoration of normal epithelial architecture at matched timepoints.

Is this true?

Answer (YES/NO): NO